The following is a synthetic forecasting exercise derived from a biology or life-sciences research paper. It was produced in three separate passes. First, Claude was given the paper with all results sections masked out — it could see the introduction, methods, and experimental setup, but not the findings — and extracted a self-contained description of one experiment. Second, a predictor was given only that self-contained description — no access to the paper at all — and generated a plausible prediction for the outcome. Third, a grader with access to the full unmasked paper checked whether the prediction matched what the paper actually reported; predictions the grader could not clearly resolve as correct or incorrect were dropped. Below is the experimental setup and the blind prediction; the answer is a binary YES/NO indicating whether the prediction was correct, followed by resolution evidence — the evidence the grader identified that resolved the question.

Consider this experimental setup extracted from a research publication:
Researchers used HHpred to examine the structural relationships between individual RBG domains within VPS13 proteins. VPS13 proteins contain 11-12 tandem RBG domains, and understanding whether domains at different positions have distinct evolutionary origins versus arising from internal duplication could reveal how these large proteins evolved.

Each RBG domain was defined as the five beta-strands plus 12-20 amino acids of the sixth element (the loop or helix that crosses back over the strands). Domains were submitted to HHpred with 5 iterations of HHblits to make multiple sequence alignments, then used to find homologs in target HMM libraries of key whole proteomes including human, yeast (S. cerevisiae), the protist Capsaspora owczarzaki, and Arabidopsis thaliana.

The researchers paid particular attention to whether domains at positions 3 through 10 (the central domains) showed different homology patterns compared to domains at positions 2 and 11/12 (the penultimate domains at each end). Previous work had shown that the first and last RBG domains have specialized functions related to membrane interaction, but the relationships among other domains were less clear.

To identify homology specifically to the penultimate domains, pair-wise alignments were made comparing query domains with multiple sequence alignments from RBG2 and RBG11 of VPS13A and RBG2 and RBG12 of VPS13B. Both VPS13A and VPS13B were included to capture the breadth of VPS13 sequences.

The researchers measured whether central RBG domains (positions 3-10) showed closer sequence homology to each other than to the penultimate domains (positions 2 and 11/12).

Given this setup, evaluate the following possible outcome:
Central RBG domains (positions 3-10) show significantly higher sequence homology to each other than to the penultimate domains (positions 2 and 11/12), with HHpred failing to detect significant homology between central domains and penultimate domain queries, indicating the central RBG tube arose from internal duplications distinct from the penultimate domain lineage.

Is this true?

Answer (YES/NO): NO